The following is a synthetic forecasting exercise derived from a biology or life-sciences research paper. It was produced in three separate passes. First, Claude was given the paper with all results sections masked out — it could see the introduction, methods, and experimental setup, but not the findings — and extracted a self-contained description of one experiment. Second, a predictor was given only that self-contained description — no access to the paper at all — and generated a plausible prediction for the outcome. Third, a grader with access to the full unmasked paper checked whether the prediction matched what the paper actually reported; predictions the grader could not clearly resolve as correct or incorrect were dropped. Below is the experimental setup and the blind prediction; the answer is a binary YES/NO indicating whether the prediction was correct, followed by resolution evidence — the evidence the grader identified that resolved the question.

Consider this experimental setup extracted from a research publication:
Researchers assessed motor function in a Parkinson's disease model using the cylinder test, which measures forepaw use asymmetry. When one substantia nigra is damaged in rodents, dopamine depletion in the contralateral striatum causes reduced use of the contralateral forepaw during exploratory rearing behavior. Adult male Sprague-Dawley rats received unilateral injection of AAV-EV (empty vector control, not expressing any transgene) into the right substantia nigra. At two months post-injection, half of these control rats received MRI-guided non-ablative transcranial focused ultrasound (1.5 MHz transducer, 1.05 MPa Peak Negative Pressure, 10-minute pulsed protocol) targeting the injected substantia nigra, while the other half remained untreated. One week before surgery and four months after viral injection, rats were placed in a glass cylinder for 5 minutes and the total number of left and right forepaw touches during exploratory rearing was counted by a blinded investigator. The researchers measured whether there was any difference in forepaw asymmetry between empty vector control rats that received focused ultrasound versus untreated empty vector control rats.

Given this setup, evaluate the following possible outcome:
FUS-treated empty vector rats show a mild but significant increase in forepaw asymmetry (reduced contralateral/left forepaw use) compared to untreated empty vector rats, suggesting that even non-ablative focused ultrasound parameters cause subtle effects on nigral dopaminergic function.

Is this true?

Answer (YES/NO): NO